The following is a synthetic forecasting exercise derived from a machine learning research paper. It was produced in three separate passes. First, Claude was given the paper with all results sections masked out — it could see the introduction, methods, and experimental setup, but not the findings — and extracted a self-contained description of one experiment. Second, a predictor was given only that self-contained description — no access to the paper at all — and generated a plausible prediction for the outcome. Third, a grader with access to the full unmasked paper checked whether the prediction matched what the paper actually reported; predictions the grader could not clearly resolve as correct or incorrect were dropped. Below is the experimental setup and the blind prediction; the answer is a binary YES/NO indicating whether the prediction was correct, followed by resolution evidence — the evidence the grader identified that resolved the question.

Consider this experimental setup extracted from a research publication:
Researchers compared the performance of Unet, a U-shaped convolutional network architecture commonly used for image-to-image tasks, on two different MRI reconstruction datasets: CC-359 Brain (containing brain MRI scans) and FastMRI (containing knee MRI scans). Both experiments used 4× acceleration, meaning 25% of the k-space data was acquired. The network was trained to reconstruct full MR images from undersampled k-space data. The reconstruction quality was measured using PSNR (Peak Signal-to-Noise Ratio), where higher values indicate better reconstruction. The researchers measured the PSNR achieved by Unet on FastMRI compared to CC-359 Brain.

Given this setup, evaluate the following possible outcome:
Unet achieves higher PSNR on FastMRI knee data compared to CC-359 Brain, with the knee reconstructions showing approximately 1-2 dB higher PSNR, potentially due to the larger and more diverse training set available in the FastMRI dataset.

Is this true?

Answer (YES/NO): YES